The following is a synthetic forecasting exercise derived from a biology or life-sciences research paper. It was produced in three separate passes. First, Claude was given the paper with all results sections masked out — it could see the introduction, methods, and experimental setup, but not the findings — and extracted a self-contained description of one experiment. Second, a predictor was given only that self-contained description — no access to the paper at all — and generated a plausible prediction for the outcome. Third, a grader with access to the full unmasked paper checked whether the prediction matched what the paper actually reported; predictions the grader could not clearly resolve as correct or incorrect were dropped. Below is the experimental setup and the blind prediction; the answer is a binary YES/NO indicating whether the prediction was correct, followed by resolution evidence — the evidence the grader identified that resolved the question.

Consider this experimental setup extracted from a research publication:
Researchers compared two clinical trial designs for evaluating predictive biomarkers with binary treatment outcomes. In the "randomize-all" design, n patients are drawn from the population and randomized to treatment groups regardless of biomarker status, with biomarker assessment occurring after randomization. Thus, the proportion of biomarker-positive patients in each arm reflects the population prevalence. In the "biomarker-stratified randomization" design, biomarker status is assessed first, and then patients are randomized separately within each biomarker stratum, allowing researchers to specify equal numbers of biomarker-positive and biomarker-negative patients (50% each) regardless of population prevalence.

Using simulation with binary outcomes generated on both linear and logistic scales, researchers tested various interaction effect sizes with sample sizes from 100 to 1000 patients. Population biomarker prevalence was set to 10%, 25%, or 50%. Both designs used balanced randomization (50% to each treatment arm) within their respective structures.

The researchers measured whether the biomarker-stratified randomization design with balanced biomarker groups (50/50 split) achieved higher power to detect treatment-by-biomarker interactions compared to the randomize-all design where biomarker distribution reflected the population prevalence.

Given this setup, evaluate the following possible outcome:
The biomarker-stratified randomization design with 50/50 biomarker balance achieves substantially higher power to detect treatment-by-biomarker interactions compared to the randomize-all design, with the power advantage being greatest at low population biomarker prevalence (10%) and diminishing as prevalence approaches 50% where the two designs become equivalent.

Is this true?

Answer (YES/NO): NO